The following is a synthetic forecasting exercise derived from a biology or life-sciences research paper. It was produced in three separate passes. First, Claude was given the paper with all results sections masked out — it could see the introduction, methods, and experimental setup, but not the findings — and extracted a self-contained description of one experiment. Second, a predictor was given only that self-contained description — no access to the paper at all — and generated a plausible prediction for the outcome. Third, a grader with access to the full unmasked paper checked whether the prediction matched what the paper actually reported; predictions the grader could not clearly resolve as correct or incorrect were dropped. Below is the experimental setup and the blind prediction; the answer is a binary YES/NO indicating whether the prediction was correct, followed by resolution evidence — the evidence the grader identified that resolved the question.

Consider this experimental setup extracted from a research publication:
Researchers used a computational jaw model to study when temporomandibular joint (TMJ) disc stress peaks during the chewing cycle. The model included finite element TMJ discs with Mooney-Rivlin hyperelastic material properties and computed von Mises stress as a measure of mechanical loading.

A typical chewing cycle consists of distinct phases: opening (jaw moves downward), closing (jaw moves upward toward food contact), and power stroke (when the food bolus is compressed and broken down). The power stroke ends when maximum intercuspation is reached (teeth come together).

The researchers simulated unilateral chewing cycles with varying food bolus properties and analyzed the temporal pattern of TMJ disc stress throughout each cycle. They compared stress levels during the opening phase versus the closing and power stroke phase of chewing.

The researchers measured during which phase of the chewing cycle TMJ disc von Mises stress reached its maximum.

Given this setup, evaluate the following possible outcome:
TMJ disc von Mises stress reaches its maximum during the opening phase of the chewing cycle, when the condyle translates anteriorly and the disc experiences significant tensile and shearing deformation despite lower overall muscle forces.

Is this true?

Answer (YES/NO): NO